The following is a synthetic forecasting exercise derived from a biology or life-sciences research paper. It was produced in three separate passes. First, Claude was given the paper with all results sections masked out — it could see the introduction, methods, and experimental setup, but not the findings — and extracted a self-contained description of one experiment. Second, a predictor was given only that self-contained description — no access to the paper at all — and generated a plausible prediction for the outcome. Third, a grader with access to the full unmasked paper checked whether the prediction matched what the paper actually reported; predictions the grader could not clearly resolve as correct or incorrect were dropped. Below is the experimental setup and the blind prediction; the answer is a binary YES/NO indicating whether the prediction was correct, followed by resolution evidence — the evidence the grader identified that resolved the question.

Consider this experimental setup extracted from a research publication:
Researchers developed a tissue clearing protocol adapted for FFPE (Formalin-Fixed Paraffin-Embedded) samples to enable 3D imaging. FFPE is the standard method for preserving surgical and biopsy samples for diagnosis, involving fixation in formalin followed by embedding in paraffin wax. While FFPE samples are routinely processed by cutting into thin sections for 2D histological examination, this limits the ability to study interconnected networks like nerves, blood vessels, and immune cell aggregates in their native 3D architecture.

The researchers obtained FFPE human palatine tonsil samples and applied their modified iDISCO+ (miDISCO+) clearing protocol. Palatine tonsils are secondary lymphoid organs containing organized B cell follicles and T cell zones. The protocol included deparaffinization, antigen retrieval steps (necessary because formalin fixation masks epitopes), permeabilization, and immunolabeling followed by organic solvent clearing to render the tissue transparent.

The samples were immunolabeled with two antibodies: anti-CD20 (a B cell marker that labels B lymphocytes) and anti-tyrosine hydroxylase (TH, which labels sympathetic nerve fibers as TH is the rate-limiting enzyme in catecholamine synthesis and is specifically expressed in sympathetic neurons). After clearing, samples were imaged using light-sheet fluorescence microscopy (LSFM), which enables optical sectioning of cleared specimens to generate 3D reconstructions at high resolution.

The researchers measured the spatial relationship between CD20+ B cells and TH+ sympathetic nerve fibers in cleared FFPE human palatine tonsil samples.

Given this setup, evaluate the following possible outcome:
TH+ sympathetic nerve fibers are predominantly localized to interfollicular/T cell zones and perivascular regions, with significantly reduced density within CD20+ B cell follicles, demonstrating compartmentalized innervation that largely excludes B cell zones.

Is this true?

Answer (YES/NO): NO